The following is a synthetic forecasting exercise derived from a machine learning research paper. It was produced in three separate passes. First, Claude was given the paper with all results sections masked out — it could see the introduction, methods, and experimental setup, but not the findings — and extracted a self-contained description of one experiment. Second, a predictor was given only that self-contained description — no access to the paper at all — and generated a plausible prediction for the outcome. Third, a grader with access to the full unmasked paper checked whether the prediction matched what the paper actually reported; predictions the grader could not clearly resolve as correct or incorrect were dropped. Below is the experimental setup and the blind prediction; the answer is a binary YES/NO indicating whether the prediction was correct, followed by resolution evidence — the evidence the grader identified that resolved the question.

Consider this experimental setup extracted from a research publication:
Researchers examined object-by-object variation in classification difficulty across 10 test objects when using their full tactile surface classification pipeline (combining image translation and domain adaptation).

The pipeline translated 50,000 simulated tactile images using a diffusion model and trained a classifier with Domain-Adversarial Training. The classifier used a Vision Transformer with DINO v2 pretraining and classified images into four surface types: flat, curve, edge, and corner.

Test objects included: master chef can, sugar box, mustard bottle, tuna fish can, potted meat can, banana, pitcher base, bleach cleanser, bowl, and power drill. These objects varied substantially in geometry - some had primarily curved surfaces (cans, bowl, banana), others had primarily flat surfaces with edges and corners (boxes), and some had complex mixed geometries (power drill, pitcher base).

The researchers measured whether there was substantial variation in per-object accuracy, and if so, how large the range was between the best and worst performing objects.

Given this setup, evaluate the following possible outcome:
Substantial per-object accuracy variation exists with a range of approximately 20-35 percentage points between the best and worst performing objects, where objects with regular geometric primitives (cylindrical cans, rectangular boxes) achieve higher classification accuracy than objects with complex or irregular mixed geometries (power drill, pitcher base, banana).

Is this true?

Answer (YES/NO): NO